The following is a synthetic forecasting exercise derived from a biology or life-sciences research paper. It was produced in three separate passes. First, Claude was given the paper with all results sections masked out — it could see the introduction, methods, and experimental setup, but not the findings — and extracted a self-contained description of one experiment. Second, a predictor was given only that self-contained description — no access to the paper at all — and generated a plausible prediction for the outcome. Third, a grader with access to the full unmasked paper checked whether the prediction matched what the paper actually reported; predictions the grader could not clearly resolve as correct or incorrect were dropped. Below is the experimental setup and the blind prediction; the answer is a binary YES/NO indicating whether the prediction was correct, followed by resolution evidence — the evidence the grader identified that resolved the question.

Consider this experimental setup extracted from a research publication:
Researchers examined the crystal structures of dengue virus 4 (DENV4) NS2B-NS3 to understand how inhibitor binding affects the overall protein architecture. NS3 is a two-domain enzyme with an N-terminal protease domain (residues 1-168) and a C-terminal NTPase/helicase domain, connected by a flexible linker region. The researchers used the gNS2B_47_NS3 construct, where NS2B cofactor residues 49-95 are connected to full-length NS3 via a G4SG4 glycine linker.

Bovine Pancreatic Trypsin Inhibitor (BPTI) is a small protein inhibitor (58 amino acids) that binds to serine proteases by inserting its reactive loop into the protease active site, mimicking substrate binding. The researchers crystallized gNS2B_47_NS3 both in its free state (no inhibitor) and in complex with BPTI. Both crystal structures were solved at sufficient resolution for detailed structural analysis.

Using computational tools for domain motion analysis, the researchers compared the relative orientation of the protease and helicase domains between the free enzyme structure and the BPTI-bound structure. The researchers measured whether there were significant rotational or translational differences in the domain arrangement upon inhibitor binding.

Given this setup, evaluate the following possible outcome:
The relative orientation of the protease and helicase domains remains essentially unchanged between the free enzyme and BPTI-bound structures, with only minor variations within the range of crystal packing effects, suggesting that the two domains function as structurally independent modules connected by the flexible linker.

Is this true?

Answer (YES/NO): NO